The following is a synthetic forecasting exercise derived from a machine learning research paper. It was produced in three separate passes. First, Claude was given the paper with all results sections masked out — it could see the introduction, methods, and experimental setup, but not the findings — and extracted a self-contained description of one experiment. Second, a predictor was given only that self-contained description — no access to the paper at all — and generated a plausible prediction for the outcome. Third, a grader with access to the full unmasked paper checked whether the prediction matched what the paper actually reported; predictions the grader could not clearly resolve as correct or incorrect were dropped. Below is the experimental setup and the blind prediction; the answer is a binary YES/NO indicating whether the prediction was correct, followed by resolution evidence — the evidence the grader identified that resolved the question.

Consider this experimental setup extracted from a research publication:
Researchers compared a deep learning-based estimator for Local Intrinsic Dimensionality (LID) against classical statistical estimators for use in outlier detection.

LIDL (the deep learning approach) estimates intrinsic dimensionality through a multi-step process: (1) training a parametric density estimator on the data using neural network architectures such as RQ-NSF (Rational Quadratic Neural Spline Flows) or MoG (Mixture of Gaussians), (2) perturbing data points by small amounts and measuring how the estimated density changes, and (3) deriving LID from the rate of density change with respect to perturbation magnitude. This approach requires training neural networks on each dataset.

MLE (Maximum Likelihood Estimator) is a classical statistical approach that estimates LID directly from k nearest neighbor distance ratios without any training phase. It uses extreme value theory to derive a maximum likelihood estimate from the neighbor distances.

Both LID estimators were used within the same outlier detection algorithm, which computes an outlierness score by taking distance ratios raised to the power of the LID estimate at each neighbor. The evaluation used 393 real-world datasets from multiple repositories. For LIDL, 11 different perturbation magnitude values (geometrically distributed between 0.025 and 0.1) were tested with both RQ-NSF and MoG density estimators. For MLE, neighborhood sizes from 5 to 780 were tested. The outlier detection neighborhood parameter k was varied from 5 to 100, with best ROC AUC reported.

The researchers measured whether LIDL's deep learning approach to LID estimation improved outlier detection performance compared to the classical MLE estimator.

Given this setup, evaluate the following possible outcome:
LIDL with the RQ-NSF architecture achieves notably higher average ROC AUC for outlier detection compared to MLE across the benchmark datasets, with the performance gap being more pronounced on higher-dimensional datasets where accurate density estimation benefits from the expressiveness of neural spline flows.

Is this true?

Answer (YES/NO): NO